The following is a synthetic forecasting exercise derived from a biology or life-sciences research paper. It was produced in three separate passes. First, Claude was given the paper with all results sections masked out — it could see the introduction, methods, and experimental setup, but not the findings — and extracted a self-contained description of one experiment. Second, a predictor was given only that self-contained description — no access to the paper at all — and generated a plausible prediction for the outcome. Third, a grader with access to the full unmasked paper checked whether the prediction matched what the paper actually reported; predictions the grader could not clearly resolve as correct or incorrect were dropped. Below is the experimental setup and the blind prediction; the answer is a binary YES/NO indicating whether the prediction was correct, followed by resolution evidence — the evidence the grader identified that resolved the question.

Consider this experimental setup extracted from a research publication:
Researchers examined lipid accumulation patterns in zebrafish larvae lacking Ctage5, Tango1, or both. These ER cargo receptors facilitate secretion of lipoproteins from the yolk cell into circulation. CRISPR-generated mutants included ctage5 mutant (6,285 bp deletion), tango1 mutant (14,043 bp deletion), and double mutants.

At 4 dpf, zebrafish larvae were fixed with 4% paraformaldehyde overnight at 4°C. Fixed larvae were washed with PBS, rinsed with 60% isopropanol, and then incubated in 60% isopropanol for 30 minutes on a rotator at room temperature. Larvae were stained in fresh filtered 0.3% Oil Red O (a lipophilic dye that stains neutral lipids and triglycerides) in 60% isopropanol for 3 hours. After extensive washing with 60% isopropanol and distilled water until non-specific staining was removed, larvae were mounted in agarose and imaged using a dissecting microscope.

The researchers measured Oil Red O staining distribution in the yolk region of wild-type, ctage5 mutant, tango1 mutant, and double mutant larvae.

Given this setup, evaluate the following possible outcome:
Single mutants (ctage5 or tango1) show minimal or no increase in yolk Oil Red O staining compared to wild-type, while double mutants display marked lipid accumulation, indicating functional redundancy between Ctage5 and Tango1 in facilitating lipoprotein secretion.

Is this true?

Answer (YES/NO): NO